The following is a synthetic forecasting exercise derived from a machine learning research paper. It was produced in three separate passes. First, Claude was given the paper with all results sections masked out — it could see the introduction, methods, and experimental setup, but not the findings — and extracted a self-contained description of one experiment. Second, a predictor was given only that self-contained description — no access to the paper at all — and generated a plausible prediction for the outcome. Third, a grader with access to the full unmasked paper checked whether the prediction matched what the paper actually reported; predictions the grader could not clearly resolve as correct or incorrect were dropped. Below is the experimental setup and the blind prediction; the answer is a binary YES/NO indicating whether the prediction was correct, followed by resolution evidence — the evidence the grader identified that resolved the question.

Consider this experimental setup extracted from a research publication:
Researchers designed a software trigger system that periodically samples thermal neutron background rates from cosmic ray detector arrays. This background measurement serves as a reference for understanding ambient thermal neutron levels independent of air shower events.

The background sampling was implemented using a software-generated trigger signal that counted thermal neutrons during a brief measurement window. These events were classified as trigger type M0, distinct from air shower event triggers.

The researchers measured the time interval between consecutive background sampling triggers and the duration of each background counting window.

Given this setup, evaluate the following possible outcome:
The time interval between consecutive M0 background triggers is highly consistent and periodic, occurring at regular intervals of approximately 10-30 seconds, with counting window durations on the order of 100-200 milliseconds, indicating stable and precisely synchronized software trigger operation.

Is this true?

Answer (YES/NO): NO